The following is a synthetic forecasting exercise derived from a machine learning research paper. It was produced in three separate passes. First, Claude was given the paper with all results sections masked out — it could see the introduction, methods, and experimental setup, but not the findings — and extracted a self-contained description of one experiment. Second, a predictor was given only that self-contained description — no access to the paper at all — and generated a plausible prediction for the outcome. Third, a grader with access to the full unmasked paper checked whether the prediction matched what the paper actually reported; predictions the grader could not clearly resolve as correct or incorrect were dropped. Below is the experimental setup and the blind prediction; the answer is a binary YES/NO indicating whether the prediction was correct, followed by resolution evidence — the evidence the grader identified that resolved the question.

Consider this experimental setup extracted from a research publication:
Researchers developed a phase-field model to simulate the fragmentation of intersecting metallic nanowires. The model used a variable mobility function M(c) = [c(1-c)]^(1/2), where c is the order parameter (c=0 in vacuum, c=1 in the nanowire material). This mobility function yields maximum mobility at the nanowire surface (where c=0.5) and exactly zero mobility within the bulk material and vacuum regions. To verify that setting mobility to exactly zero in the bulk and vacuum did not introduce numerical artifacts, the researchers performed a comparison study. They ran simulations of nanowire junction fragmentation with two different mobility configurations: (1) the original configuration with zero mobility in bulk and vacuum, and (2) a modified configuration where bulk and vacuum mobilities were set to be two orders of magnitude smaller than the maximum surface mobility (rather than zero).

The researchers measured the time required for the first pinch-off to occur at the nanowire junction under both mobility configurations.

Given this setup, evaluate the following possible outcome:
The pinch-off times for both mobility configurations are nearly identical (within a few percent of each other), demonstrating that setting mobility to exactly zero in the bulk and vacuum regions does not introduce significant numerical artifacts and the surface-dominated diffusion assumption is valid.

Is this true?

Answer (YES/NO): YES